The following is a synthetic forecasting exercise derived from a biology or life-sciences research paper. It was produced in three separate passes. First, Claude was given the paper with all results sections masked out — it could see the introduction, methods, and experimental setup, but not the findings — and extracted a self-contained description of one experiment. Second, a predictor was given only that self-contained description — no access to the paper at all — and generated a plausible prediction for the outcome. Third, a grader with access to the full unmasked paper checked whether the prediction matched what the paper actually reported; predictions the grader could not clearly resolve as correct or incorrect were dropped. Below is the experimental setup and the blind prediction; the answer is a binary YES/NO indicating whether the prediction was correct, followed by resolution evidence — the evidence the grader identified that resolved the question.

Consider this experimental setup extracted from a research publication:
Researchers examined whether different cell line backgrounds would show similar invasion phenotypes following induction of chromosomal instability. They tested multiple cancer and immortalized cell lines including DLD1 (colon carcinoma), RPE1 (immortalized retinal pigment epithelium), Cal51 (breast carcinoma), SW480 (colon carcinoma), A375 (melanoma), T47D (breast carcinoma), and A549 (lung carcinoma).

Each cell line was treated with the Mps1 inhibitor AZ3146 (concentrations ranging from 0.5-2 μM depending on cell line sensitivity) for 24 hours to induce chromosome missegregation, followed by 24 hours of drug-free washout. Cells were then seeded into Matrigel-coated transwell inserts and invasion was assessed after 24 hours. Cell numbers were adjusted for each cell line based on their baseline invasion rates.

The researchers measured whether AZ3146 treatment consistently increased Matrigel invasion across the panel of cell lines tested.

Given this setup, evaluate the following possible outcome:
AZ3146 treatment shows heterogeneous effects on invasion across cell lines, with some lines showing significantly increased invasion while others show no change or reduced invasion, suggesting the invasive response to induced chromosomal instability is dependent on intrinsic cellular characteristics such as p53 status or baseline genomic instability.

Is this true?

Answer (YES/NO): NO